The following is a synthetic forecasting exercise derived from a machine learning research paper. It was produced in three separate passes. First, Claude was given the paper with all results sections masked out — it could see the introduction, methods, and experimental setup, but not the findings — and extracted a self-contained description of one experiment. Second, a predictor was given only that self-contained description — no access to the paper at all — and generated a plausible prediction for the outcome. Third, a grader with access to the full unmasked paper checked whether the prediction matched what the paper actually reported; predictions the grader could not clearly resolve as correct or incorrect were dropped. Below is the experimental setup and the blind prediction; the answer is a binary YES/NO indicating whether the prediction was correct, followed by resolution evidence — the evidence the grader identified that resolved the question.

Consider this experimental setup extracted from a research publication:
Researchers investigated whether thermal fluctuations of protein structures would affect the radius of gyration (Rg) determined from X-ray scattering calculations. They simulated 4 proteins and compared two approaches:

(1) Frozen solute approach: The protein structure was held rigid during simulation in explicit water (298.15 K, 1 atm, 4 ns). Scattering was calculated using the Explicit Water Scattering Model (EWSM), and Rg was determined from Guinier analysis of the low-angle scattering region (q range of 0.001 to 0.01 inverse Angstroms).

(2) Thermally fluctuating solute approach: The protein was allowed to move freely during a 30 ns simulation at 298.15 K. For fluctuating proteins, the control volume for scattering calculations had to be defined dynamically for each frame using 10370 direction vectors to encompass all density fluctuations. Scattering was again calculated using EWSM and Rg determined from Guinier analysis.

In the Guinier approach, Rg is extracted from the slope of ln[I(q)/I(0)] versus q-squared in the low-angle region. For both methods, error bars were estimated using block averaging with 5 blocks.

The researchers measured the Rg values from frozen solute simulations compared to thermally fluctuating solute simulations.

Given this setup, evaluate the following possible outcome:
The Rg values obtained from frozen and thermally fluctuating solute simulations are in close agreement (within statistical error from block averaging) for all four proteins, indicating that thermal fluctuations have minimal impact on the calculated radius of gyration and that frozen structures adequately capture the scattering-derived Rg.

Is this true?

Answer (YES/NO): NO